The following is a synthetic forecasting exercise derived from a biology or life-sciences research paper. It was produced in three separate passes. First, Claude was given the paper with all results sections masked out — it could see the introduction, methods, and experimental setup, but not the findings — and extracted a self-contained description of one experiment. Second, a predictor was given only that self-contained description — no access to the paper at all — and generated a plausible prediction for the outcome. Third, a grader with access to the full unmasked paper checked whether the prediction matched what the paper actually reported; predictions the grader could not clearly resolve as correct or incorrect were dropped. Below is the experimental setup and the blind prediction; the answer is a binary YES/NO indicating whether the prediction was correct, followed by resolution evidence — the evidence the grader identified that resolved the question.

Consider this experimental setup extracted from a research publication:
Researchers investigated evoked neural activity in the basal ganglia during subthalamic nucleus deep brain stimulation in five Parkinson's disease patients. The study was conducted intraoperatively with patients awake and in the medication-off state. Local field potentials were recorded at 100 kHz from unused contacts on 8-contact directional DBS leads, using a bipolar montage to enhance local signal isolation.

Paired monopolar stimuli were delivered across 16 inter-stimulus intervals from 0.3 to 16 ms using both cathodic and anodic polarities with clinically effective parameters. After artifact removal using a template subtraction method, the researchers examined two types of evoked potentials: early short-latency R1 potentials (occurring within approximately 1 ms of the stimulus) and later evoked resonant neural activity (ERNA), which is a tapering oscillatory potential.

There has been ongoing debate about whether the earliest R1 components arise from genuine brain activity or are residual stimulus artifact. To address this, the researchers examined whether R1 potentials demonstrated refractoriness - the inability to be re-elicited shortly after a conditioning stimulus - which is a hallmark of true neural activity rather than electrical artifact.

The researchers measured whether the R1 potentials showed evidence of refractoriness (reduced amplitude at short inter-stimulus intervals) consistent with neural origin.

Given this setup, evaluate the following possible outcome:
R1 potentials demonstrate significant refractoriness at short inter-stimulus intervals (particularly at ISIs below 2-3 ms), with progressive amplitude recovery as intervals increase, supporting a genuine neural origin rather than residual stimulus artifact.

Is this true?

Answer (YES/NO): YES